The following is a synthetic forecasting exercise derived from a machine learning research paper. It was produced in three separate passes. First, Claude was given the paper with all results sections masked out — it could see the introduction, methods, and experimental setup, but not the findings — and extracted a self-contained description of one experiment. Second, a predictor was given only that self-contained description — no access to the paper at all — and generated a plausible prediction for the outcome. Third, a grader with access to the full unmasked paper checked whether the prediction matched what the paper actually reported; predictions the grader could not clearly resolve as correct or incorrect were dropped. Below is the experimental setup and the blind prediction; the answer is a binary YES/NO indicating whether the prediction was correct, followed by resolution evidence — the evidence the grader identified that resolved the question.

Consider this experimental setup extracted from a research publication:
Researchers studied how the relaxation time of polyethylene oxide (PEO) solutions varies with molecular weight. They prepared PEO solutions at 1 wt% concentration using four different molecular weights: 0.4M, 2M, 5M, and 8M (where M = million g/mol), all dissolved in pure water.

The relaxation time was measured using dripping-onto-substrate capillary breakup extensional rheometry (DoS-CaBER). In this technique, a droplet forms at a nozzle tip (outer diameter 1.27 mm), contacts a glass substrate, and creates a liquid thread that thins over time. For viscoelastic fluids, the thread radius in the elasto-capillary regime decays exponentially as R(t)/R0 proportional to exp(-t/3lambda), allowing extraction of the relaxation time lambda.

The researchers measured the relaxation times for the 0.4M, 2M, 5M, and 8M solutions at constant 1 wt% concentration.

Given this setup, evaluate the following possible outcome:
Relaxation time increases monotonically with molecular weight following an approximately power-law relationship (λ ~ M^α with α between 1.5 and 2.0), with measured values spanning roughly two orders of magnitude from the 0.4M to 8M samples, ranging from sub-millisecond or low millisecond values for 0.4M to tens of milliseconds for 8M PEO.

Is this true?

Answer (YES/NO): NO